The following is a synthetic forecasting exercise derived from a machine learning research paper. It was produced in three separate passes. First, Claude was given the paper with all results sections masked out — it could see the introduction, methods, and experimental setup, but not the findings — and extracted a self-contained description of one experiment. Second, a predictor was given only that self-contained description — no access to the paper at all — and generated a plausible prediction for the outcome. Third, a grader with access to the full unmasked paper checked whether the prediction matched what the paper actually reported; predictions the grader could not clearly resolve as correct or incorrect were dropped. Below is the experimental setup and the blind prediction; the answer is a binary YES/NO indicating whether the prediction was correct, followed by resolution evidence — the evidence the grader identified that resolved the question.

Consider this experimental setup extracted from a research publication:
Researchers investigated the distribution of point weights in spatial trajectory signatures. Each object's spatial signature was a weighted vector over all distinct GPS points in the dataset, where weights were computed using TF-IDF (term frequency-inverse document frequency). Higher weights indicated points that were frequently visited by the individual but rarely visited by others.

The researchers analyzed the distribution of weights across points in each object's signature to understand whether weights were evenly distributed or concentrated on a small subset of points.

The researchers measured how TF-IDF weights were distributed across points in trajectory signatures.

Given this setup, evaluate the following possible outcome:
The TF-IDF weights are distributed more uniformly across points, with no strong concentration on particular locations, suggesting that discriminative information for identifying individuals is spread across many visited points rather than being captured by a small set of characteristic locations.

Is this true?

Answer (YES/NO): NO